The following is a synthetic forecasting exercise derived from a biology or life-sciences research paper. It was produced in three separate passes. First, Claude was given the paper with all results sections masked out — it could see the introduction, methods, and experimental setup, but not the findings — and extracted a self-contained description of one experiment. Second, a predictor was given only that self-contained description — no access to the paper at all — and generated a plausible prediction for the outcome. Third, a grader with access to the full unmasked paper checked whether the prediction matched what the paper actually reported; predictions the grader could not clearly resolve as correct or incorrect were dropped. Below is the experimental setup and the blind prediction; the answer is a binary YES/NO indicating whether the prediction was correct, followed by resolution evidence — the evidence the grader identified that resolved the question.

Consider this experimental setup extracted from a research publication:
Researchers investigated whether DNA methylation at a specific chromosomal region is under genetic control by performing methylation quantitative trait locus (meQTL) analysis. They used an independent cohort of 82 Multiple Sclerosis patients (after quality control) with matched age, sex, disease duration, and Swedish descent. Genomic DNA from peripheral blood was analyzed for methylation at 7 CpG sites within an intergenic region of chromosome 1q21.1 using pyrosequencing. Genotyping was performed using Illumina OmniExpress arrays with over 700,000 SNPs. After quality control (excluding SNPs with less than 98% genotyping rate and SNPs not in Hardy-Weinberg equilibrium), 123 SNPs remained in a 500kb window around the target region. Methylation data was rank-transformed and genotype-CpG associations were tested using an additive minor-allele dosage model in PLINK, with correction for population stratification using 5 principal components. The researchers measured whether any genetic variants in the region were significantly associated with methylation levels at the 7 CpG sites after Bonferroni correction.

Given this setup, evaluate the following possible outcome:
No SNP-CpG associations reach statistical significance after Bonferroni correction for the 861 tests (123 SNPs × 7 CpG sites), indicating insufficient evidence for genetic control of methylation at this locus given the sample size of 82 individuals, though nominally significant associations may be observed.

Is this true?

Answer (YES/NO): NO